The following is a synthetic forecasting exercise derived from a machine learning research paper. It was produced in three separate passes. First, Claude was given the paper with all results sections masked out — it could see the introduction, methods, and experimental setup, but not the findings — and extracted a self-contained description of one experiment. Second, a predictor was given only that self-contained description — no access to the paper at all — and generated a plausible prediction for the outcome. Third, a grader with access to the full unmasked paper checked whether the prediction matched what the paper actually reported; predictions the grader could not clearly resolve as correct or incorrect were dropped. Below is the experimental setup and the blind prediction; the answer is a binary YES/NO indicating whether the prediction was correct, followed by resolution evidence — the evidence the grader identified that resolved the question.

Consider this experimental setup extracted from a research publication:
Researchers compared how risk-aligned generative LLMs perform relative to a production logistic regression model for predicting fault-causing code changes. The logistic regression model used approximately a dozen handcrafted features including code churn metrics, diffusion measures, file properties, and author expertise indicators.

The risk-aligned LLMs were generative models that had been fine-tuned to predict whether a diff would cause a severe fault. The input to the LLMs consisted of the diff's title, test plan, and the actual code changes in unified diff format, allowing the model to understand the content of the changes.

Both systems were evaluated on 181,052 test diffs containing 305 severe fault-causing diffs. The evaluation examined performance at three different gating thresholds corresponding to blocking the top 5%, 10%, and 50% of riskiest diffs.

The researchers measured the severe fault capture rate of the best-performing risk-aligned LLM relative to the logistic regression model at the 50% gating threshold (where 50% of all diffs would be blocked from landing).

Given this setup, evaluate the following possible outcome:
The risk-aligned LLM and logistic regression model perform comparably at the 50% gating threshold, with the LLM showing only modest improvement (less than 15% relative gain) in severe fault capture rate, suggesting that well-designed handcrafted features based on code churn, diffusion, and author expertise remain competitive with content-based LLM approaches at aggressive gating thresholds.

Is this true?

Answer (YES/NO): YES